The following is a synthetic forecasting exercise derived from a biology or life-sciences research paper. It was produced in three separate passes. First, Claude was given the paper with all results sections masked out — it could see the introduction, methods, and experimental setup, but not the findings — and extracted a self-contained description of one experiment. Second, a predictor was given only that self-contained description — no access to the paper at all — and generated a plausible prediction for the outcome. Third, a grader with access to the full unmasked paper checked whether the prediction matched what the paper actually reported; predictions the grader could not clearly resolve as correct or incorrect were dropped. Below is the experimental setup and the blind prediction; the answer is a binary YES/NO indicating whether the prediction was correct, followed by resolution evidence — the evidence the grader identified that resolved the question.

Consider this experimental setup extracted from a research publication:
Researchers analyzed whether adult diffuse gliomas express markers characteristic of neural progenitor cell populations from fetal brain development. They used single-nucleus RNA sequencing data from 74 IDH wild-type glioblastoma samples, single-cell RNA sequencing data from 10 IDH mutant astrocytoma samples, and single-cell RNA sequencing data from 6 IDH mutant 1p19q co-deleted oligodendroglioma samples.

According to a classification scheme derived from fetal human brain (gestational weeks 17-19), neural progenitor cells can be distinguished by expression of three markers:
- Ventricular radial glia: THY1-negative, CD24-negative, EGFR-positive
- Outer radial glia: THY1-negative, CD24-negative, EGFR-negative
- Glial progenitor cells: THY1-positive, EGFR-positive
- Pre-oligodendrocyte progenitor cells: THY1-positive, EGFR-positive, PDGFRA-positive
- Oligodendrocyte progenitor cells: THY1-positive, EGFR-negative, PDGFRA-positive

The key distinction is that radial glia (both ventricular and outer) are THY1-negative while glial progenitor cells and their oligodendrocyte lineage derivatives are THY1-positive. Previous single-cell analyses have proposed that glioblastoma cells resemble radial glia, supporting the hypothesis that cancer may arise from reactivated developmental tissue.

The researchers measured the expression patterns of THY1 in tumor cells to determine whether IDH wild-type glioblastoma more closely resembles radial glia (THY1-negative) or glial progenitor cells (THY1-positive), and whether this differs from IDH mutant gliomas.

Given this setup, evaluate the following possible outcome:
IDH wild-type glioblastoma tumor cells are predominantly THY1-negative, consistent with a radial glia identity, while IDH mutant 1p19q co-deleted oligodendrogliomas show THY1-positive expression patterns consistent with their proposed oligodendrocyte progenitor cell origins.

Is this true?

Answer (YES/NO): YES